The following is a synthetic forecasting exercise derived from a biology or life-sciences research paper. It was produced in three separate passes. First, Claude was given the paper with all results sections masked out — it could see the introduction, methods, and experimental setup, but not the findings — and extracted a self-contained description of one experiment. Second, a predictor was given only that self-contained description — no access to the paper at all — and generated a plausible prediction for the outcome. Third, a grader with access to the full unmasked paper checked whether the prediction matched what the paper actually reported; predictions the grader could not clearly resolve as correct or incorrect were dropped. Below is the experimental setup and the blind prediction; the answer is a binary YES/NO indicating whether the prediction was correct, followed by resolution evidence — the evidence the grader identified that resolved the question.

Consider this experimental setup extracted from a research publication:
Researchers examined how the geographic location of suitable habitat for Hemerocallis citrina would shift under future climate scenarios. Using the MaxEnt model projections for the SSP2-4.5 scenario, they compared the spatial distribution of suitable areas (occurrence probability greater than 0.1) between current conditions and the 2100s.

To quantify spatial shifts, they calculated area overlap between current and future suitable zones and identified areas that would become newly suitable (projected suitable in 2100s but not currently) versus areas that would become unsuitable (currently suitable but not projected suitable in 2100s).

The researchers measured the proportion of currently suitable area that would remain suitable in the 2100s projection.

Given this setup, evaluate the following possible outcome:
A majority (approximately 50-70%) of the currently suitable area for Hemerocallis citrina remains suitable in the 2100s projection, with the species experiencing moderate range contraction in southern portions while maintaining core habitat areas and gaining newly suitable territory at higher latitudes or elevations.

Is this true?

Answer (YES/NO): NO